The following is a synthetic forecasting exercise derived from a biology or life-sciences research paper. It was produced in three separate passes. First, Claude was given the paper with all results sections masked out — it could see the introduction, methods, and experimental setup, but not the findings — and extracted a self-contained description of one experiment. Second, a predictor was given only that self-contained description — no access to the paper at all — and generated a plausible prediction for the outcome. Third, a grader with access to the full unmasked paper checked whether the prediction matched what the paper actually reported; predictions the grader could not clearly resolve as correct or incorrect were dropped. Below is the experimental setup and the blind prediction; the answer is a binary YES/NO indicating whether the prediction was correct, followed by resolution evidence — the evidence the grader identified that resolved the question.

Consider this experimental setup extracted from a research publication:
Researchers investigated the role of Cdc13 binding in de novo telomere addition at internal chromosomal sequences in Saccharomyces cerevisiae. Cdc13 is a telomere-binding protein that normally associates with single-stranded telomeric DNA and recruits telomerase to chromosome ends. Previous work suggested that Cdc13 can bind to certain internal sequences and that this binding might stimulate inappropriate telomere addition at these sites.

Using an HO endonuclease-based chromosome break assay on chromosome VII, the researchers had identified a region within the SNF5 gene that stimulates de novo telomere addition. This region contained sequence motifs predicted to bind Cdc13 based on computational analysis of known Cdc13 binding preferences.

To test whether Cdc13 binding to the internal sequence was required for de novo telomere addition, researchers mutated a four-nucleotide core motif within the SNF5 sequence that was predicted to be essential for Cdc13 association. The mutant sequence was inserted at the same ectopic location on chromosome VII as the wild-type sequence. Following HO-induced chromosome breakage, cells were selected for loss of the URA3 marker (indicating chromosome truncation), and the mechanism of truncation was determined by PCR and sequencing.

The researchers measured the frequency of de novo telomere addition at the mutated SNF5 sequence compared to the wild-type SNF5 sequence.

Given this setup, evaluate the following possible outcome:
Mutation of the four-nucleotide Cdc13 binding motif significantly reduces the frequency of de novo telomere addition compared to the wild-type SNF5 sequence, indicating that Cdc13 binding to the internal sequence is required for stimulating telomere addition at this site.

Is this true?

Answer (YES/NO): YES